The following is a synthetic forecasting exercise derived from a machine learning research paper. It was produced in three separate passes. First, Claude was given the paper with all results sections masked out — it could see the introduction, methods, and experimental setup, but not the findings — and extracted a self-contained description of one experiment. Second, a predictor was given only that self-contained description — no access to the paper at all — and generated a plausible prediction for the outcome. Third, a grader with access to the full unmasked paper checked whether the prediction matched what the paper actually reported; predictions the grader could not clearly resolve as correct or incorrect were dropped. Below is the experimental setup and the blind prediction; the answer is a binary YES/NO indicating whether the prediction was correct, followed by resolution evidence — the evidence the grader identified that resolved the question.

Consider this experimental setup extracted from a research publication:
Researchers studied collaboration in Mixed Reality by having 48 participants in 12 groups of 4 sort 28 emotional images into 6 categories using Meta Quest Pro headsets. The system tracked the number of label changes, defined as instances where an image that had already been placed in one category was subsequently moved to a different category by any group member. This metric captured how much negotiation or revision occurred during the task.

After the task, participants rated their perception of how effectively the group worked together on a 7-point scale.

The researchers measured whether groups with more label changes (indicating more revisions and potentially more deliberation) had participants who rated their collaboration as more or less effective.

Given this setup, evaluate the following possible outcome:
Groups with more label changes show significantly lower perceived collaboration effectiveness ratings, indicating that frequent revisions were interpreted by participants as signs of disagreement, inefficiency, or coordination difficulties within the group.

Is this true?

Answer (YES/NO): NO